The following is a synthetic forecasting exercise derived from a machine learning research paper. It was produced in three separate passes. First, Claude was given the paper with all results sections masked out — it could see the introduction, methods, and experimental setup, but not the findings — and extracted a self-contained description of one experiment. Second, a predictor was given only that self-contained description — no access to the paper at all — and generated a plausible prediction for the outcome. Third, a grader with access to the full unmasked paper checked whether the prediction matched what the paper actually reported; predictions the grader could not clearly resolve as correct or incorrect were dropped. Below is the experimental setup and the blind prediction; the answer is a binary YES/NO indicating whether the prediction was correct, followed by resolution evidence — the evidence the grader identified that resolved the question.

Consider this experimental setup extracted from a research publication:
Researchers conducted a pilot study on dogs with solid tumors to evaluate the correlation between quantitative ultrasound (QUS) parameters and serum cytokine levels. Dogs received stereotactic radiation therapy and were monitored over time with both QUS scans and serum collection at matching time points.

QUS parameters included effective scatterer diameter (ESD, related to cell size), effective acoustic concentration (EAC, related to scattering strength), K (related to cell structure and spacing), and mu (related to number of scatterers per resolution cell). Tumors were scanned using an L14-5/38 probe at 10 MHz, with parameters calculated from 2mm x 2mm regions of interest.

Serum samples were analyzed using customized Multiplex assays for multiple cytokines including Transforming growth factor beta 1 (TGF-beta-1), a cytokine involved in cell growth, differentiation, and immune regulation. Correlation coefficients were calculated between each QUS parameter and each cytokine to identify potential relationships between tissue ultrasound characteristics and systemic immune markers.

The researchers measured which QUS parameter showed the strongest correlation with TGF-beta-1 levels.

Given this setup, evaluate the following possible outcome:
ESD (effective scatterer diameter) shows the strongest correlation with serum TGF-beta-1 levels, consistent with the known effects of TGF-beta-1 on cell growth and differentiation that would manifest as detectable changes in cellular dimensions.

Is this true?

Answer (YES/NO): YES